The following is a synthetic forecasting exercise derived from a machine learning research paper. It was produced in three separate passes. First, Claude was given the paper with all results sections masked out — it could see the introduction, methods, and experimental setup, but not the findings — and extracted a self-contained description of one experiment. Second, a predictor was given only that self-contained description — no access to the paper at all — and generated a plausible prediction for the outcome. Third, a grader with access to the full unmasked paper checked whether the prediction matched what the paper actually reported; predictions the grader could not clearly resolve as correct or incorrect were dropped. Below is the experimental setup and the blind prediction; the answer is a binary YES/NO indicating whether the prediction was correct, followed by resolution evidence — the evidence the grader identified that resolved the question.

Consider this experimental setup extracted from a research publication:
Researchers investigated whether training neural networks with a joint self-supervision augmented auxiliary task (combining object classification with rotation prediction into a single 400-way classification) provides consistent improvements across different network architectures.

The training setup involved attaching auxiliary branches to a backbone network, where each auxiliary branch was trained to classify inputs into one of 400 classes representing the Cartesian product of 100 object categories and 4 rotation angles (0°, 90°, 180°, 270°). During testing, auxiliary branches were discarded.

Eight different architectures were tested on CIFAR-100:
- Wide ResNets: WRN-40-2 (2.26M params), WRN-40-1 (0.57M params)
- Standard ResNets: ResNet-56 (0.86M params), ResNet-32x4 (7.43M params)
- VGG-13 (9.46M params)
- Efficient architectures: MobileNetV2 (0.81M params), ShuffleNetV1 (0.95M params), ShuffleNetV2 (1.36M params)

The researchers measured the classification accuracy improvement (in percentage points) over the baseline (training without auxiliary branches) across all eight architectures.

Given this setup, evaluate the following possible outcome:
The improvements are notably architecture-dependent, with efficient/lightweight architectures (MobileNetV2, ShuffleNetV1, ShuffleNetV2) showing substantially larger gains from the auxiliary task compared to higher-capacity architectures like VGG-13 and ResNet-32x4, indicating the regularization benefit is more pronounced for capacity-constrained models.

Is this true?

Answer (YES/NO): NO